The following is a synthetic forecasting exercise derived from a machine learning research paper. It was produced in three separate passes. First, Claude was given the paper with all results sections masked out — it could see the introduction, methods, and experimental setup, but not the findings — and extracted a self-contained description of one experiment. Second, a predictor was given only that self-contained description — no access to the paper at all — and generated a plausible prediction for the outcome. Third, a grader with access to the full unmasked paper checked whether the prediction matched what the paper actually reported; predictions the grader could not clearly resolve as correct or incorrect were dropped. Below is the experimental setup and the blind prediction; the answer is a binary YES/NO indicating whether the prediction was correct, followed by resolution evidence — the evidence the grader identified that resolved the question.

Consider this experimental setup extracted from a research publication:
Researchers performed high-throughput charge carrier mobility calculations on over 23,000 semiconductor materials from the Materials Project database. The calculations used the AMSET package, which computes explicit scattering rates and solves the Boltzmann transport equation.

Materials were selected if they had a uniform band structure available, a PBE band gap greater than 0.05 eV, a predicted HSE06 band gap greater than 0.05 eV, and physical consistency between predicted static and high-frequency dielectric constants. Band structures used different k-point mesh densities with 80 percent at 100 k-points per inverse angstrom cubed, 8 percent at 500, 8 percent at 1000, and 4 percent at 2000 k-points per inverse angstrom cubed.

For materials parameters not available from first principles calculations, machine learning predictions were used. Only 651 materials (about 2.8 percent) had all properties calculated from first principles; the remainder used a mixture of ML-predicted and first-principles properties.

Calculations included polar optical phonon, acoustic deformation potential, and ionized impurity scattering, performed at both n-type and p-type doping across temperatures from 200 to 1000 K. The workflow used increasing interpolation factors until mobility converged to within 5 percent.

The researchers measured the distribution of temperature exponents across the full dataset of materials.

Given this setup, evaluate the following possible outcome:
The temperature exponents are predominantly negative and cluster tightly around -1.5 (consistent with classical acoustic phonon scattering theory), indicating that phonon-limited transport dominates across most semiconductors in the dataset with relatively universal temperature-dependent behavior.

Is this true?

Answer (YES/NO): NO